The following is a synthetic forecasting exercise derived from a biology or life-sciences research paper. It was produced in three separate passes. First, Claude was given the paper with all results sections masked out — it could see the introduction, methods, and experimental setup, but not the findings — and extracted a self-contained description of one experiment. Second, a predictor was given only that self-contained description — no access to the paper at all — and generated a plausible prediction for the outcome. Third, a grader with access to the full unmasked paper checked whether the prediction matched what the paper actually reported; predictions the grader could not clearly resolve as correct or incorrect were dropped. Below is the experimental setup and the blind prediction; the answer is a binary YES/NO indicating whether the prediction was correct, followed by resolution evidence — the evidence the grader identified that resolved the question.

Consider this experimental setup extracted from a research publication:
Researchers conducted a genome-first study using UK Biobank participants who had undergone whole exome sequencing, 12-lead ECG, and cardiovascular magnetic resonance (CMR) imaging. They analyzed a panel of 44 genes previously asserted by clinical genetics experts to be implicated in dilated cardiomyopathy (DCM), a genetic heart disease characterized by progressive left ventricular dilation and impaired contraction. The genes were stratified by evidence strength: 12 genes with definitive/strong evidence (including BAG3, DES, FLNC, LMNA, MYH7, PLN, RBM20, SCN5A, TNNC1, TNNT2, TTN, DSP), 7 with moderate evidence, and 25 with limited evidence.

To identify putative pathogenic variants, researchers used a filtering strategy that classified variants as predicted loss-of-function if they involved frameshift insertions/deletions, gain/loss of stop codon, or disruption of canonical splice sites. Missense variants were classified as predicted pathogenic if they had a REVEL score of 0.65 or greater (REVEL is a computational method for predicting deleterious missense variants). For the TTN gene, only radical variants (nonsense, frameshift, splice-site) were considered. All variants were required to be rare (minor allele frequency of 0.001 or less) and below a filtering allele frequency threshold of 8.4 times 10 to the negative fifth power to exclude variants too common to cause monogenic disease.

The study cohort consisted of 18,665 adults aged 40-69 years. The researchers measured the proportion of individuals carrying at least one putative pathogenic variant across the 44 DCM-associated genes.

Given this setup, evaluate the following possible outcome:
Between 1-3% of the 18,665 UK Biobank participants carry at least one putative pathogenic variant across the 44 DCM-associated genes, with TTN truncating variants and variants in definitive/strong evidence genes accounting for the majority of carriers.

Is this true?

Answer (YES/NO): NO